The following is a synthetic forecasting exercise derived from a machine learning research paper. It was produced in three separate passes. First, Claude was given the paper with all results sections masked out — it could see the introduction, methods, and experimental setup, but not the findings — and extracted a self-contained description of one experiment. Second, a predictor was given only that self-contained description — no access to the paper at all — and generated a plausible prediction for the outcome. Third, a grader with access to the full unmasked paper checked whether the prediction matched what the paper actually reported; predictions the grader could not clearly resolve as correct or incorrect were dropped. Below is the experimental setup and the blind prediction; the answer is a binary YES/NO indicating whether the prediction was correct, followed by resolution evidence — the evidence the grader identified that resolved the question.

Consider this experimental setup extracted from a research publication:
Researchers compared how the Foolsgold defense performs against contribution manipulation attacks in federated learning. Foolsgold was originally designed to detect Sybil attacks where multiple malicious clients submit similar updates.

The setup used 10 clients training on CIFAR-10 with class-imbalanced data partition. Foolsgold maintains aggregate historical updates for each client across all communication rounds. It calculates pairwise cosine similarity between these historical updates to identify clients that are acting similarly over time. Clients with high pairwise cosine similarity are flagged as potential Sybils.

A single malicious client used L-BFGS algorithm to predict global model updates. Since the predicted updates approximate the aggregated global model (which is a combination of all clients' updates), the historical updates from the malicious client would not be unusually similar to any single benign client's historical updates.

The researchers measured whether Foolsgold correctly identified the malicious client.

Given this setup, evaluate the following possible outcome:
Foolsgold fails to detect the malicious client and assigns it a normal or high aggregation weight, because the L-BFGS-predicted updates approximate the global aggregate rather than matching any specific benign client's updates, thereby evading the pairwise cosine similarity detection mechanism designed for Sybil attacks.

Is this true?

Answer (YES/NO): YES